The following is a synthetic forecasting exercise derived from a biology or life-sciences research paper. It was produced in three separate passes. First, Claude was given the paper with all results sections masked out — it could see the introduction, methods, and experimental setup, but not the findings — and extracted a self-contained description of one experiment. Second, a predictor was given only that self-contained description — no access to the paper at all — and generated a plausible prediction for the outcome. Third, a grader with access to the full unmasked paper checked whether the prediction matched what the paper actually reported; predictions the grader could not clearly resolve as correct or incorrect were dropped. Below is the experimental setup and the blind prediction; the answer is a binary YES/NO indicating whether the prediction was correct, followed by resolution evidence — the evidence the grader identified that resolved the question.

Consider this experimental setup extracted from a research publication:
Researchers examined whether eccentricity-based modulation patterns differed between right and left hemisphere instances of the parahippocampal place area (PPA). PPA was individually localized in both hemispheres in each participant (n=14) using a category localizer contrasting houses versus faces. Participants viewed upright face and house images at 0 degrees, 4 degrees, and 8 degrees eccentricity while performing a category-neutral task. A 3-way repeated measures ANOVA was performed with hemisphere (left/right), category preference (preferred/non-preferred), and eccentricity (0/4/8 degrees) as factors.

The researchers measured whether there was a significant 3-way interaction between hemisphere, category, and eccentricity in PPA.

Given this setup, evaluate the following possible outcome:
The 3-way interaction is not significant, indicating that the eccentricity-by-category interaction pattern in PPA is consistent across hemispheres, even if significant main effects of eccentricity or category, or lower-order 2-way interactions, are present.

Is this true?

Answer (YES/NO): NO